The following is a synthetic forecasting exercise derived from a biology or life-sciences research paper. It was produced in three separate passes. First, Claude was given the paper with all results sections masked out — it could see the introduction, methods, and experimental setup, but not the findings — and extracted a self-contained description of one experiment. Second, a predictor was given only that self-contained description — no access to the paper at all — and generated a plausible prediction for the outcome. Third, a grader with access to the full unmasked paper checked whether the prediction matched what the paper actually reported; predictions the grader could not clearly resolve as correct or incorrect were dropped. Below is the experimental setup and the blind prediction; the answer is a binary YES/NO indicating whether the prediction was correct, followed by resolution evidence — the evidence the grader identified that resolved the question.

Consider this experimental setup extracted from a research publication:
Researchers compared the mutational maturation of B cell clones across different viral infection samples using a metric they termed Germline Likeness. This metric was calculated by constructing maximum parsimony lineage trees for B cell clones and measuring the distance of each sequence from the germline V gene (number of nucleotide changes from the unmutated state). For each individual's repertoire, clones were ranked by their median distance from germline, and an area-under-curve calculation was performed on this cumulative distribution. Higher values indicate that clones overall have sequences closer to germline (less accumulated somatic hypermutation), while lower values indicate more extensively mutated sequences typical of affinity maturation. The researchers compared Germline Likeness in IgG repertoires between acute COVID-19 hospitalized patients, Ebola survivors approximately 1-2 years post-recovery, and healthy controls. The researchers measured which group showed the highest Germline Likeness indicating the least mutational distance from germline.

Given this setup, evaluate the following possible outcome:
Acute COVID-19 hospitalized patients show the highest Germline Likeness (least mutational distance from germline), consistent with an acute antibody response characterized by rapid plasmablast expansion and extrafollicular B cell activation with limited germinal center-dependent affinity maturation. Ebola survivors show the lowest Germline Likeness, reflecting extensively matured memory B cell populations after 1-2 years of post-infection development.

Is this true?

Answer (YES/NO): YES